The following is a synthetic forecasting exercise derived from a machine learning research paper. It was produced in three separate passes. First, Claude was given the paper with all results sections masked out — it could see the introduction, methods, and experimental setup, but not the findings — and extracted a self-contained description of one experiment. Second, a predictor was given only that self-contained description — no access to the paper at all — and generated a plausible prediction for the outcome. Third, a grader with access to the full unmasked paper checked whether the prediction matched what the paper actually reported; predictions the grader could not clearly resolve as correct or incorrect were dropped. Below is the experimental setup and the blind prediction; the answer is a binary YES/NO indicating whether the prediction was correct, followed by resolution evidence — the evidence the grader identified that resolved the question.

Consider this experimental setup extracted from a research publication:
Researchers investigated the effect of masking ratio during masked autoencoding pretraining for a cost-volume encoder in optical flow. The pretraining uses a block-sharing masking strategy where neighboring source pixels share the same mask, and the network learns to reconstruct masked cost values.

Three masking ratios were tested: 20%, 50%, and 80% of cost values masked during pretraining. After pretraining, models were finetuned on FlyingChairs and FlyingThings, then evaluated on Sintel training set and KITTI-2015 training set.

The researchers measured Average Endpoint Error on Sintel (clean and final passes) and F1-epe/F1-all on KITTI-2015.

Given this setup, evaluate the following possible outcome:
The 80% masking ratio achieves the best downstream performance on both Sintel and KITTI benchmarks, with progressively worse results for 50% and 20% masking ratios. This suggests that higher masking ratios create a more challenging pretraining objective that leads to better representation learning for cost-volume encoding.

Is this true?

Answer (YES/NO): NO